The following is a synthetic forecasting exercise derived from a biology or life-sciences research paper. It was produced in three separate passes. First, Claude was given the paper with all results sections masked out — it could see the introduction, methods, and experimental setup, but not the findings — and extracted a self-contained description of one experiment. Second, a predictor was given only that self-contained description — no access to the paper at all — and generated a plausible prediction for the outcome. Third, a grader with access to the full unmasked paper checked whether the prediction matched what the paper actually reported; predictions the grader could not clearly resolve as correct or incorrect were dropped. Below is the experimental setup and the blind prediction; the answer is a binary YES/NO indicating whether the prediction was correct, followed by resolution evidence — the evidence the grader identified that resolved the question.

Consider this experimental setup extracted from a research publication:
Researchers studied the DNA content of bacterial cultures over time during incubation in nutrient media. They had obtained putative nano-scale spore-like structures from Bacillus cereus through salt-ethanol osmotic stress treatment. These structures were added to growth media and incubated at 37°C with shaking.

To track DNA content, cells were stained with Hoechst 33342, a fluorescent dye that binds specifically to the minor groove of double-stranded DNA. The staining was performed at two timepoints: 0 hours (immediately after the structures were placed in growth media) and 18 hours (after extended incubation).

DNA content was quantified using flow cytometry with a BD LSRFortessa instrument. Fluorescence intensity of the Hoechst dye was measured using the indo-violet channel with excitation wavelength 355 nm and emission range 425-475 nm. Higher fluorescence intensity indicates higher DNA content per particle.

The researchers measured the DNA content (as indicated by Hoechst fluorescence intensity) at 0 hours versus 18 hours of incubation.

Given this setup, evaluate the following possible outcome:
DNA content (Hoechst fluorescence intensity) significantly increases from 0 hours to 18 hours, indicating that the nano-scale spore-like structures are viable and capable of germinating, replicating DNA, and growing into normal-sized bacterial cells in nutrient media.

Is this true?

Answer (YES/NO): YES